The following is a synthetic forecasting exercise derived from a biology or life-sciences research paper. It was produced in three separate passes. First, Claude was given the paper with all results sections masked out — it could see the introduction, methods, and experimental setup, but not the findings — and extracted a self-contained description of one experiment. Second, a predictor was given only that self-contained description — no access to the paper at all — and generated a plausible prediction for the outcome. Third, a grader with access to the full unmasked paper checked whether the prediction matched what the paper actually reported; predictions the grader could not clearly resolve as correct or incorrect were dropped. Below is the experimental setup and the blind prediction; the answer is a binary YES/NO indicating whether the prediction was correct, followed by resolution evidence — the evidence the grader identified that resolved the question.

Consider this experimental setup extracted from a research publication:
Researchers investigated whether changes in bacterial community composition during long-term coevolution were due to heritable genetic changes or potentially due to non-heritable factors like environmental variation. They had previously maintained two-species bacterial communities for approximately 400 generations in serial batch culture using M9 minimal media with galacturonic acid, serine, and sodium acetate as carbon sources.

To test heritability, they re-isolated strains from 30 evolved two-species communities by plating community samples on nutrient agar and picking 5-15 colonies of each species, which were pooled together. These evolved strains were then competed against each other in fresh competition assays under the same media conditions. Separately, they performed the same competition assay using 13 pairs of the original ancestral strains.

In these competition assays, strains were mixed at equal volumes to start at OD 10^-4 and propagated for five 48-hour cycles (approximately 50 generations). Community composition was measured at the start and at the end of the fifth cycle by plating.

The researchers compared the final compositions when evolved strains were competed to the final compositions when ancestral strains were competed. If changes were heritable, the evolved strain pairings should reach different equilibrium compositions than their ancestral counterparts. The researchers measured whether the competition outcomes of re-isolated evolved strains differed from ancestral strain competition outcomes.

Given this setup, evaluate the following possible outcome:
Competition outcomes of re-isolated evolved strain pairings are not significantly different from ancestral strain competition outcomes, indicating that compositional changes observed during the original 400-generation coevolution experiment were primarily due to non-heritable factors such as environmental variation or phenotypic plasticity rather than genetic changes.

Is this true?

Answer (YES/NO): NO